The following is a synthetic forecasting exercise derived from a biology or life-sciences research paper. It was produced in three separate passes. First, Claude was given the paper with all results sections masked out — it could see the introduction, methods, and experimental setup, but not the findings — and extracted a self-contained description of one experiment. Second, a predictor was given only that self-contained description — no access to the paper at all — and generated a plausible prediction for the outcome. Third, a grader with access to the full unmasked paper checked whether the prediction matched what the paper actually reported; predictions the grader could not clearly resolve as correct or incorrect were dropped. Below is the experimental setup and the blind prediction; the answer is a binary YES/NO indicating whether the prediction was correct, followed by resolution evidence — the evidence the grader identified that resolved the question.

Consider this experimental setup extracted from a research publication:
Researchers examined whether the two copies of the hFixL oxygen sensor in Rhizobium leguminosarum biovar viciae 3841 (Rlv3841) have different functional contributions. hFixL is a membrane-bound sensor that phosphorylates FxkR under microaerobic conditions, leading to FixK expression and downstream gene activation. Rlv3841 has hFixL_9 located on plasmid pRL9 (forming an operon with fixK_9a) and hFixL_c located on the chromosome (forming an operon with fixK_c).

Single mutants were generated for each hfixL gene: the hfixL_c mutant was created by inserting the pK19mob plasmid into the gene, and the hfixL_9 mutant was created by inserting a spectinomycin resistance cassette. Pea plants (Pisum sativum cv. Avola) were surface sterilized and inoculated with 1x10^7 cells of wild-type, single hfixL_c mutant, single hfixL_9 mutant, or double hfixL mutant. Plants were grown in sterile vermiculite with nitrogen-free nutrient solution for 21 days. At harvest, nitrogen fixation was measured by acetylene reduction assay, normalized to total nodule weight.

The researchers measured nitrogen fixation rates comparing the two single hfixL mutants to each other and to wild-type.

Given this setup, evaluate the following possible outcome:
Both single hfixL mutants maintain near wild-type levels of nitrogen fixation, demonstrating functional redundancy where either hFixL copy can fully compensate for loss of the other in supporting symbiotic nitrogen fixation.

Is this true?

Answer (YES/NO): NO